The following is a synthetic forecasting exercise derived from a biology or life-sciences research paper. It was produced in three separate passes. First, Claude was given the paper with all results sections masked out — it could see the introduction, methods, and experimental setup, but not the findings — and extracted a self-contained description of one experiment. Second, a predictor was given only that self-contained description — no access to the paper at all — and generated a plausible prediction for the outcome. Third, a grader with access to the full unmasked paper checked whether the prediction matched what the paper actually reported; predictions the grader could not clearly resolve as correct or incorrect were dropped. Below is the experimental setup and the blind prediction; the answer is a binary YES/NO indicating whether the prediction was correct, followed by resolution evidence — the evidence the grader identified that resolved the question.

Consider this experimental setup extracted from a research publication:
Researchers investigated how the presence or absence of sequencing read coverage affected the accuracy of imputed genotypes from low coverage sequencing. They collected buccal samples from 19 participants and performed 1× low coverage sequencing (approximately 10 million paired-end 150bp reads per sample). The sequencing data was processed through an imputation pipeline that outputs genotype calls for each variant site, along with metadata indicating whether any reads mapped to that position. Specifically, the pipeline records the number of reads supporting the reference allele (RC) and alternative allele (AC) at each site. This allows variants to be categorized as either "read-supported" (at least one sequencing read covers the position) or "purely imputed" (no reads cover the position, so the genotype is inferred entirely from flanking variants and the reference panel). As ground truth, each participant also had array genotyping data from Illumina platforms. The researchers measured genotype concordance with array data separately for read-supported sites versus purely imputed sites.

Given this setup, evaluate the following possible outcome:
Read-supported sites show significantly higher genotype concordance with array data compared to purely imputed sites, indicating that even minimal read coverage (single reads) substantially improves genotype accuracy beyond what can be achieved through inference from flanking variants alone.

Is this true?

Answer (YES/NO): YES